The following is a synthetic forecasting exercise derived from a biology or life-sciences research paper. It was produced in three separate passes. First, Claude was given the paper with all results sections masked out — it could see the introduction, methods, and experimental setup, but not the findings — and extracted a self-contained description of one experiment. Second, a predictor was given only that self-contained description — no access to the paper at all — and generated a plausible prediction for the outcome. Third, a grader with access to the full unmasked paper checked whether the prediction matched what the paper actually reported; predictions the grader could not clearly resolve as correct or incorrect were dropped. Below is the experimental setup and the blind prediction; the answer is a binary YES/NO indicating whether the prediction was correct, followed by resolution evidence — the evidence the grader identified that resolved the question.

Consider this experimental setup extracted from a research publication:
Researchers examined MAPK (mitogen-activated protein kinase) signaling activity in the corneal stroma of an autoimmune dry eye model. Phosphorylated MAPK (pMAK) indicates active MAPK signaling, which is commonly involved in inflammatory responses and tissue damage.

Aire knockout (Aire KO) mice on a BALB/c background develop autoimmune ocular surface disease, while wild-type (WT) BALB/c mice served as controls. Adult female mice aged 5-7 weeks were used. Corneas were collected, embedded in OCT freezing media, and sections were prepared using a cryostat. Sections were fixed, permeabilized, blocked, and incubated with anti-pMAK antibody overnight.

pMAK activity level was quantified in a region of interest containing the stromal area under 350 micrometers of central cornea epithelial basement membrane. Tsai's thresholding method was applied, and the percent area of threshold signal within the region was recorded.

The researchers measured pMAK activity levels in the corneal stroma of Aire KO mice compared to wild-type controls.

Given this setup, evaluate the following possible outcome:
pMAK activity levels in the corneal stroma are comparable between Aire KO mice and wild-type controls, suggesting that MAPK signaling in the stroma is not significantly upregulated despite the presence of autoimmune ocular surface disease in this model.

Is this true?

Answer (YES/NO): NO